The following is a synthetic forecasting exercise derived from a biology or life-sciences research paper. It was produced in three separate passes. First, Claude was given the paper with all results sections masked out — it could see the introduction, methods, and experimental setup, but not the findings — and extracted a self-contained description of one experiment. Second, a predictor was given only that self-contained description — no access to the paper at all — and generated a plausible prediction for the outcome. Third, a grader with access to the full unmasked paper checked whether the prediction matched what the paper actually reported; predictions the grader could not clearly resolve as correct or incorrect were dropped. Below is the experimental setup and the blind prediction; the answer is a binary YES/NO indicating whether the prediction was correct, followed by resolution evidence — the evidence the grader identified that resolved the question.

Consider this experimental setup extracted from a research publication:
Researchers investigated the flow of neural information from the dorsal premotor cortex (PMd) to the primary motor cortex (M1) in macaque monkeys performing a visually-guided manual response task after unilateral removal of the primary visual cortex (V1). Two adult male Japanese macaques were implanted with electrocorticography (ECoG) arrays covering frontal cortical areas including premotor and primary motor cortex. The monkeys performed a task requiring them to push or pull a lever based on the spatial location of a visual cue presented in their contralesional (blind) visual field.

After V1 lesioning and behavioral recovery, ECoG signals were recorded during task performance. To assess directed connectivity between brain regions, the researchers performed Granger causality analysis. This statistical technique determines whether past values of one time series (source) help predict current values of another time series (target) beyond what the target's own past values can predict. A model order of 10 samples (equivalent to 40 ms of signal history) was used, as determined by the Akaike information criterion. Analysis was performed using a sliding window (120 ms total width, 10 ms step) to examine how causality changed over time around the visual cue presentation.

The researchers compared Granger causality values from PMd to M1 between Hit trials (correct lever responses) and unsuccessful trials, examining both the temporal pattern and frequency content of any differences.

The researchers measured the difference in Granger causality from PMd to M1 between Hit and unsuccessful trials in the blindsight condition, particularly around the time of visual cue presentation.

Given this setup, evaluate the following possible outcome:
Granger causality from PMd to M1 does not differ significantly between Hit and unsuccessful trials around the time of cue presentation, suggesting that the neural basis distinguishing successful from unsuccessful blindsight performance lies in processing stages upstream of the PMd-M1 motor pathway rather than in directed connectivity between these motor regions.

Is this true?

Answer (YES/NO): NO